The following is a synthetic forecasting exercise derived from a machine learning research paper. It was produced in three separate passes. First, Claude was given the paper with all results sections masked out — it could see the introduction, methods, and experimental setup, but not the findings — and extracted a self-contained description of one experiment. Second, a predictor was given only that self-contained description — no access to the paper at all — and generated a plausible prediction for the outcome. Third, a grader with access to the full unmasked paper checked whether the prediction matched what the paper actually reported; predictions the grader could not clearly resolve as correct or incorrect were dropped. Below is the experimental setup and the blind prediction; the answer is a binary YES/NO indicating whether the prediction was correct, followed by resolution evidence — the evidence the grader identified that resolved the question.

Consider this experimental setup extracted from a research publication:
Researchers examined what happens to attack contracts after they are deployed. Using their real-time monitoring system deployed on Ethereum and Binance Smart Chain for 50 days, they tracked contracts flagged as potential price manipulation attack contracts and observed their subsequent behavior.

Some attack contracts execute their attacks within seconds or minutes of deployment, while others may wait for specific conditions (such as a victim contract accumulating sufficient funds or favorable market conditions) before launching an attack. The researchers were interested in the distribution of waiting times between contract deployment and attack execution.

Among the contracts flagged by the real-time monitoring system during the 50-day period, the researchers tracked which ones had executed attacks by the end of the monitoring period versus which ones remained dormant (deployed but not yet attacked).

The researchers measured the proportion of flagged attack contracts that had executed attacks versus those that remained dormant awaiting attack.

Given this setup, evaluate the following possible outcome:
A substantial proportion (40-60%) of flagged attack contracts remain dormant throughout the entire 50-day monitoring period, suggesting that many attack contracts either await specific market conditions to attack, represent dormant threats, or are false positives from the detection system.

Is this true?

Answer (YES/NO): YES